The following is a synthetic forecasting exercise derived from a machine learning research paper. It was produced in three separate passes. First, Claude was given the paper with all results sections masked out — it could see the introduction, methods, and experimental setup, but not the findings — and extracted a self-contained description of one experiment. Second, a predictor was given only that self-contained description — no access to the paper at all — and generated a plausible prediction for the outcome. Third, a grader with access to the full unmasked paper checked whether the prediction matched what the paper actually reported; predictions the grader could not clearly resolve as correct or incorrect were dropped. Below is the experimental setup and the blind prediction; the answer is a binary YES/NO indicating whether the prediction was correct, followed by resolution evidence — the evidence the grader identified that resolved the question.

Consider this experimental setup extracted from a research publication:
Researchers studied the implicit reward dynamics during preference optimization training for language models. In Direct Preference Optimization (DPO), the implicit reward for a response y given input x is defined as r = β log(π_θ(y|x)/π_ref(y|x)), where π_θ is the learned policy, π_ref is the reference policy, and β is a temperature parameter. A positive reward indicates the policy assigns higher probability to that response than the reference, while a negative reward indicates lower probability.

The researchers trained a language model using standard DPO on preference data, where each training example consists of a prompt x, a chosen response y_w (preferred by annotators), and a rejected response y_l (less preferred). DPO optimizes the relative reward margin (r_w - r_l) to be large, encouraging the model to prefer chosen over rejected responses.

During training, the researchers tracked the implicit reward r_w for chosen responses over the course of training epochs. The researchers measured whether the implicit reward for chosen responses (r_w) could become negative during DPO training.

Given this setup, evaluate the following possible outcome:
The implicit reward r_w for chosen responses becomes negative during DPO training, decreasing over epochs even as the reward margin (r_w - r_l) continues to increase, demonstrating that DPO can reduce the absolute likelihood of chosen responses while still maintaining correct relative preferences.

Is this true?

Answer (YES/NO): YES